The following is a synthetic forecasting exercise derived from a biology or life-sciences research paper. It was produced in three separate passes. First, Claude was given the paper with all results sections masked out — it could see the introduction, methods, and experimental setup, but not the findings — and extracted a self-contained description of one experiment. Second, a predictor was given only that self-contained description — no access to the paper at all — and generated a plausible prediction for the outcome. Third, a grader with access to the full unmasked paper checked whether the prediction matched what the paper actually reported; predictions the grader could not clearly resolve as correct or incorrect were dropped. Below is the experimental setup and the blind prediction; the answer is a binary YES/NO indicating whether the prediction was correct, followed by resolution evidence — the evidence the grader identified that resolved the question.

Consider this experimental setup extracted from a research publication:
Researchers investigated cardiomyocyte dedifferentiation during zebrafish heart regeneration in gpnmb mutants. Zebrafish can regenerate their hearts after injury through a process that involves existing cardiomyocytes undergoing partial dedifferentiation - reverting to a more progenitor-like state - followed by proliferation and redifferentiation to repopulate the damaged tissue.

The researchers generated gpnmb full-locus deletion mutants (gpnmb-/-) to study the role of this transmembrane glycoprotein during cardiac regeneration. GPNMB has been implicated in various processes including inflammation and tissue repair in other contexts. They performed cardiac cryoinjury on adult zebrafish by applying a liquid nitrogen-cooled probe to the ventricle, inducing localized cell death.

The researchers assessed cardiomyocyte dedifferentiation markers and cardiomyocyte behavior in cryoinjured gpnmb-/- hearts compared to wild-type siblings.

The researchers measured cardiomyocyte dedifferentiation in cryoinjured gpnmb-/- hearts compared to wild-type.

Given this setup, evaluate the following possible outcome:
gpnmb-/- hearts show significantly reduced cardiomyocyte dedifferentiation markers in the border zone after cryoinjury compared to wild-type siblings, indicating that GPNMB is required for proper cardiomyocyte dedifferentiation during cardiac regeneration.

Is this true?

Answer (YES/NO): YES